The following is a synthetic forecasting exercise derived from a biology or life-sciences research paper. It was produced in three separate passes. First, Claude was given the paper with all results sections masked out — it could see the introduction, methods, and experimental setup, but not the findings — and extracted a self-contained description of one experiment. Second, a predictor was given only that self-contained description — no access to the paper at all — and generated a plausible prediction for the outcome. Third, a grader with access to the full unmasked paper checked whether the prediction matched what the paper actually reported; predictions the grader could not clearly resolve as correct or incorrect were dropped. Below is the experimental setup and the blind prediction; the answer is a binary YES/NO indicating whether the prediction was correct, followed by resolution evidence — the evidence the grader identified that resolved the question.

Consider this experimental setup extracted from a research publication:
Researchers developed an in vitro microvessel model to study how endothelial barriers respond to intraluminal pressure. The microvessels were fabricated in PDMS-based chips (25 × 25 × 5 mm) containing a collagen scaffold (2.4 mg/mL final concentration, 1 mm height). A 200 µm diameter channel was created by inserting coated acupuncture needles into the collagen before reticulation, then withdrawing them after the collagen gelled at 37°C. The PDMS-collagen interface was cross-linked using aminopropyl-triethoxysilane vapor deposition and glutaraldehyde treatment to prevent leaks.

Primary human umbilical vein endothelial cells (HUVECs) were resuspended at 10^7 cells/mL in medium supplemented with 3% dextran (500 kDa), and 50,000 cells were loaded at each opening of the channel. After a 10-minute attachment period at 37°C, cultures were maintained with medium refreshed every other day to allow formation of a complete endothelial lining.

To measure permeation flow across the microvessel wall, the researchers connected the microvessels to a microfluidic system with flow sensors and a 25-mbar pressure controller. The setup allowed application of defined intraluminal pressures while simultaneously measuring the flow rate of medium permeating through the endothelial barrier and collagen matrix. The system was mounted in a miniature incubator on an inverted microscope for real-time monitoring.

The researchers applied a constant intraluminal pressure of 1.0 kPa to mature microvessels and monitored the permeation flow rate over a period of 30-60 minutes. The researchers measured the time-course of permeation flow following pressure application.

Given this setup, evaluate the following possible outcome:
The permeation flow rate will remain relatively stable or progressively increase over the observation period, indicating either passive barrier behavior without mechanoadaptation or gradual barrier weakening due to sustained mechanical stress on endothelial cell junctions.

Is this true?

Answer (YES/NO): NO